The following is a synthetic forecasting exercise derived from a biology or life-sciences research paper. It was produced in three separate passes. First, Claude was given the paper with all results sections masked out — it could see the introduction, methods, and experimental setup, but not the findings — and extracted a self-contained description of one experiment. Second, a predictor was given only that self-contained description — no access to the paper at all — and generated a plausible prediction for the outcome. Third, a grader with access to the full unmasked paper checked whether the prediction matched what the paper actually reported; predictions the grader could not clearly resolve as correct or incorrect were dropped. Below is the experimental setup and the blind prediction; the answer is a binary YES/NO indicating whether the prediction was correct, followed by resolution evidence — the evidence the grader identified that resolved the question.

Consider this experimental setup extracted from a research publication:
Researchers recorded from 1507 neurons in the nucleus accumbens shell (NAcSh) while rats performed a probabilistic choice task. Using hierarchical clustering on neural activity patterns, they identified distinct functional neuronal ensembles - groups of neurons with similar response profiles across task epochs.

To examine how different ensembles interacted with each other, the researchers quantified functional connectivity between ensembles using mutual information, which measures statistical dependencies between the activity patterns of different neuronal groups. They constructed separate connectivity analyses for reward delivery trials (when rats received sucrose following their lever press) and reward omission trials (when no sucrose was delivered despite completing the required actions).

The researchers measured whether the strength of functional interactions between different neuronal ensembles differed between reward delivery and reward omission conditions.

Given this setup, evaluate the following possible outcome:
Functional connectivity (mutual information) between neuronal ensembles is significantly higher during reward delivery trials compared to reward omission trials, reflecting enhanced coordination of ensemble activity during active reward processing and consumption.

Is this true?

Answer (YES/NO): YES